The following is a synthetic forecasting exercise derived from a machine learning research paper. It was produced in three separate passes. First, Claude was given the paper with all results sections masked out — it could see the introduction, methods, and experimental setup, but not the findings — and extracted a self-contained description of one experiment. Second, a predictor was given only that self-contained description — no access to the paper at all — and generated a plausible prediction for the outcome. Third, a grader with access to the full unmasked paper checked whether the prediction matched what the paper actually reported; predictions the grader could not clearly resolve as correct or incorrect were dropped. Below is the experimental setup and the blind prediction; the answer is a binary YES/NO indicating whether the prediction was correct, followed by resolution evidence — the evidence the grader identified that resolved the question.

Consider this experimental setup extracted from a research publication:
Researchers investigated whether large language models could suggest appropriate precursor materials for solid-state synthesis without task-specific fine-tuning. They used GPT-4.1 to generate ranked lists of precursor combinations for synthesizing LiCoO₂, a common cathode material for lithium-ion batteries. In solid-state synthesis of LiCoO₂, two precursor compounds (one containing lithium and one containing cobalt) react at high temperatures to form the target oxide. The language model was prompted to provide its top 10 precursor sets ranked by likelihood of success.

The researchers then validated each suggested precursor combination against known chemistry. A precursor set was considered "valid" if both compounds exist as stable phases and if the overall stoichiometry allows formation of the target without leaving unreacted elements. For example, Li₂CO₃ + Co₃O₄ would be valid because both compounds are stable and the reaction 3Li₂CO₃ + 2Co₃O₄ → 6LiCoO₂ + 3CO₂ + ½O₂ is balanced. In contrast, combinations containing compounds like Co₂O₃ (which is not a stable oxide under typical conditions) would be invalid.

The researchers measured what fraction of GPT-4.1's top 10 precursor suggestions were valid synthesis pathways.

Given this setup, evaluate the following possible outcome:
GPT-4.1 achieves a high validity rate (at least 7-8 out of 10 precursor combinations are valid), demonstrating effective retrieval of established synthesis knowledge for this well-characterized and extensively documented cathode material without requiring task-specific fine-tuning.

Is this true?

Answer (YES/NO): NO